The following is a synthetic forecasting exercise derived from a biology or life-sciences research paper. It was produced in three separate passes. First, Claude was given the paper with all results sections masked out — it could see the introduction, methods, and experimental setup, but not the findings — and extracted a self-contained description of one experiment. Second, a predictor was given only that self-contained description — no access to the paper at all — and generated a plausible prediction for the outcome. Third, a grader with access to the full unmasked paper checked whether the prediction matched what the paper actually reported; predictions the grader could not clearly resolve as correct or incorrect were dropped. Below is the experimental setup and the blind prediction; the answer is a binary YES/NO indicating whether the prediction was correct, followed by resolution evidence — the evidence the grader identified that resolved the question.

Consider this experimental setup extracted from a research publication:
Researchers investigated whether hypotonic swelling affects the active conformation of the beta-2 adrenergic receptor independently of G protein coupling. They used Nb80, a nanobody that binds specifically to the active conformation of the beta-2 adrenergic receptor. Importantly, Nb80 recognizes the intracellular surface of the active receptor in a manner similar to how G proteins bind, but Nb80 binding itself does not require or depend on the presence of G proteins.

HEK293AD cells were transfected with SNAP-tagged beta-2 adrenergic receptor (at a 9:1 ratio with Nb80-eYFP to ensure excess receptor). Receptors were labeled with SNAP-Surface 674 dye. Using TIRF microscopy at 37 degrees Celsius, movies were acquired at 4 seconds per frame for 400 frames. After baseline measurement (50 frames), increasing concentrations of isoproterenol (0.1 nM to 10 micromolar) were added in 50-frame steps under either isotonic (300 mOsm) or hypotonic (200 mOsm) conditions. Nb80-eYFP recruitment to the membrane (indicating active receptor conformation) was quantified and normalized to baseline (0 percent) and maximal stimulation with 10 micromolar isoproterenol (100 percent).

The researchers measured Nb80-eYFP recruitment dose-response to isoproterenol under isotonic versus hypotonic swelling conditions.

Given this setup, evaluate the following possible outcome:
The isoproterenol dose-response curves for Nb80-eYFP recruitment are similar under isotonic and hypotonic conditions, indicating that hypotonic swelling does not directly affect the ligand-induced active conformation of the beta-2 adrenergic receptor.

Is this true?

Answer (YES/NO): NO